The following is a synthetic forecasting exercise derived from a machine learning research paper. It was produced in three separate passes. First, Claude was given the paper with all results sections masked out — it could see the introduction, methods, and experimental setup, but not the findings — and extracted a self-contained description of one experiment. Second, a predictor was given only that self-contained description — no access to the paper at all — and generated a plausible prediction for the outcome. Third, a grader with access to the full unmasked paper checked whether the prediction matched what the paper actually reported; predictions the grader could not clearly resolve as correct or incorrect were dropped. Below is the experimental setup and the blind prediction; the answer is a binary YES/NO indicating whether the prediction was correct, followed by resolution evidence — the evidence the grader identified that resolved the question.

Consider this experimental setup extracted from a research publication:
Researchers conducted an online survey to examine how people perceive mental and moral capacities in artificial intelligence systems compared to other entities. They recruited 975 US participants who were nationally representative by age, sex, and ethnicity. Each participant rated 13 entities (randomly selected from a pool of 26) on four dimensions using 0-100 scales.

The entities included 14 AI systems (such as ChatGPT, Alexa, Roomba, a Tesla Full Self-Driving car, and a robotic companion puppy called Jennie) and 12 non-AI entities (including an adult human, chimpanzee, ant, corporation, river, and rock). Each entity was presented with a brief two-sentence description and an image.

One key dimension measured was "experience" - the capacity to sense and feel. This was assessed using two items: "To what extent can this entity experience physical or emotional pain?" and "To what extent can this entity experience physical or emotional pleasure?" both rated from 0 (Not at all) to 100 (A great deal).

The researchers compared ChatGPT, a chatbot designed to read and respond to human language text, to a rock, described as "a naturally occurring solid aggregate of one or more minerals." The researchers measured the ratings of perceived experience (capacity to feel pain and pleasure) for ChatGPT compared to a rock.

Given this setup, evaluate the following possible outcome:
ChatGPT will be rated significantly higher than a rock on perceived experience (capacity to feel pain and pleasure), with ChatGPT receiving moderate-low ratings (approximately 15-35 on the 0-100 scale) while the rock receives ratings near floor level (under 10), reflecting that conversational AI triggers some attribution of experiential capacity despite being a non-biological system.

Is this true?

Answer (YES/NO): NO